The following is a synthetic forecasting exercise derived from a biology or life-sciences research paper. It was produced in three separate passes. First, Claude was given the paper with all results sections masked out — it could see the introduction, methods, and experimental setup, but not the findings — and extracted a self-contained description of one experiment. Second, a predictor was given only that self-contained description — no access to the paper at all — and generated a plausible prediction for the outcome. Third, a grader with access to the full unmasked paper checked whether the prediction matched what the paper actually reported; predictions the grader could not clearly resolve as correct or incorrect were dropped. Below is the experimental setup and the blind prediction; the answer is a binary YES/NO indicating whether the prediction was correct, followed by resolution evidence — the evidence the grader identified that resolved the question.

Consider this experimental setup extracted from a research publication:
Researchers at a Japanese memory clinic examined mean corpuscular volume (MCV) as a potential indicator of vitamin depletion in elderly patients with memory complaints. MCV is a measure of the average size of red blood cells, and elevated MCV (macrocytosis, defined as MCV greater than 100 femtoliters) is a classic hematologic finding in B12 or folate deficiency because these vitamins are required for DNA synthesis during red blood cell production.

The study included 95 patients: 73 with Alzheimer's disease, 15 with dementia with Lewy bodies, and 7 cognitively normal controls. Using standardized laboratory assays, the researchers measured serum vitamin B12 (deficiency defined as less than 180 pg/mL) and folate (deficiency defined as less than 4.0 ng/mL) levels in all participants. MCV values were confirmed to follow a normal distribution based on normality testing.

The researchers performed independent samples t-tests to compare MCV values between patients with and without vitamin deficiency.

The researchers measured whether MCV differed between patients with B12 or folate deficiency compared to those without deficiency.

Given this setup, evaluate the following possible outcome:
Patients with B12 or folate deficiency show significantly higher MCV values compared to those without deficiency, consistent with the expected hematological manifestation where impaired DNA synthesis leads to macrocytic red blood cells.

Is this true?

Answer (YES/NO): NO